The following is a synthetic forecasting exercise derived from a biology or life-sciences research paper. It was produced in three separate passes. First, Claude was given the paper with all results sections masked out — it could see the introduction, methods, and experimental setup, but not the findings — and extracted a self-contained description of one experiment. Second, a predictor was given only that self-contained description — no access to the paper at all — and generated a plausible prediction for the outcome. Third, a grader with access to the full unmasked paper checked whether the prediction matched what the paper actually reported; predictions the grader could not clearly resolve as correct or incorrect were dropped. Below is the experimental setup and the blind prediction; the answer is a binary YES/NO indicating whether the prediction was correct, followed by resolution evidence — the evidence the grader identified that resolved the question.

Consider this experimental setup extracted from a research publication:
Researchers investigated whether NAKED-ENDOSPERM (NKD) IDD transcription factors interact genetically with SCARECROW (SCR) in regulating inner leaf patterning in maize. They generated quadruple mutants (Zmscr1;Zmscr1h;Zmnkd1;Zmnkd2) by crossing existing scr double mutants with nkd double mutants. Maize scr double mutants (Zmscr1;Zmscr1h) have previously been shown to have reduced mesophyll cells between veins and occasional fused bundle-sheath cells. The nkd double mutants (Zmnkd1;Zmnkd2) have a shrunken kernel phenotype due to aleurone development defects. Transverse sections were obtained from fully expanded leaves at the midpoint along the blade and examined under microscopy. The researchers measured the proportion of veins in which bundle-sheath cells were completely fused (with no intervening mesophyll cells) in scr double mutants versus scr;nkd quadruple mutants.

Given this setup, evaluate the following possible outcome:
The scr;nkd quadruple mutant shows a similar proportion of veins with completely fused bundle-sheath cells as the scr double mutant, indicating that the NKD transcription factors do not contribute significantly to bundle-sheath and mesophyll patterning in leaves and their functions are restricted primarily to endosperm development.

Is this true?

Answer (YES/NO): NO